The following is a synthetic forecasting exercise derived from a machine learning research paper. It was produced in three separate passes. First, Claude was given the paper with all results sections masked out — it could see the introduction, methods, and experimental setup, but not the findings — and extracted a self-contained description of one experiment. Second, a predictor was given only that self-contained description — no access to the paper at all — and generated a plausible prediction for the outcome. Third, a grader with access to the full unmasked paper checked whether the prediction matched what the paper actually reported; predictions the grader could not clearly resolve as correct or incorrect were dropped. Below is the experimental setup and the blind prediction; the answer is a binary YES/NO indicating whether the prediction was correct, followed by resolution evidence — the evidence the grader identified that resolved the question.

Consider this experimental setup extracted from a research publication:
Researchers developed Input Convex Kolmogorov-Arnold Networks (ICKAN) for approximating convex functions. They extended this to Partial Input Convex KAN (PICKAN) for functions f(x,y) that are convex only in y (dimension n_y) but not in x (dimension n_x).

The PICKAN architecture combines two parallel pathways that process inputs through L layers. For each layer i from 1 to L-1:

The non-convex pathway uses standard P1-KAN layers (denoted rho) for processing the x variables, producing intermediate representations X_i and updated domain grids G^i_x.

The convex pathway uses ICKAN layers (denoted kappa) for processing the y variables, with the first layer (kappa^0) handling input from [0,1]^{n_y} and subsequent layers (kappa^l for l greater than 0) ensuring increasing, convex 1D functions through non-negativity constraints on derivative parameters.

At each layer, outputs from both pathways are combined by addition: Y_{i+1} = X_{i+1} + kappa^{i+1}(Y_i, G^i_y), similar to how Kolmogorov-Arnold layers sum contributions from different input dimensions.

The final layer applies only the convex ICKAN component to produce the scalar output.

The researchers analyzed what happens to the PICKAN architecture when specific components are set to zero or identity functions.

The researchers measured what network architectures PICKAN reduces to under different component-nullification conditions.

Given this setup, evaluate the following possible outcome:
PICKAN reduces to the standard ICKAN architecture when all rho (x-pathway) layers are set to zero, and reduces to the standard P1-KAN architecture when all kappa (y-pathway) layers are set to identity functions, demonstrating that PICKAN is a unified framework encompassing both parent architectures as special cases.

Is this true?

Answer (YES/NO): NO